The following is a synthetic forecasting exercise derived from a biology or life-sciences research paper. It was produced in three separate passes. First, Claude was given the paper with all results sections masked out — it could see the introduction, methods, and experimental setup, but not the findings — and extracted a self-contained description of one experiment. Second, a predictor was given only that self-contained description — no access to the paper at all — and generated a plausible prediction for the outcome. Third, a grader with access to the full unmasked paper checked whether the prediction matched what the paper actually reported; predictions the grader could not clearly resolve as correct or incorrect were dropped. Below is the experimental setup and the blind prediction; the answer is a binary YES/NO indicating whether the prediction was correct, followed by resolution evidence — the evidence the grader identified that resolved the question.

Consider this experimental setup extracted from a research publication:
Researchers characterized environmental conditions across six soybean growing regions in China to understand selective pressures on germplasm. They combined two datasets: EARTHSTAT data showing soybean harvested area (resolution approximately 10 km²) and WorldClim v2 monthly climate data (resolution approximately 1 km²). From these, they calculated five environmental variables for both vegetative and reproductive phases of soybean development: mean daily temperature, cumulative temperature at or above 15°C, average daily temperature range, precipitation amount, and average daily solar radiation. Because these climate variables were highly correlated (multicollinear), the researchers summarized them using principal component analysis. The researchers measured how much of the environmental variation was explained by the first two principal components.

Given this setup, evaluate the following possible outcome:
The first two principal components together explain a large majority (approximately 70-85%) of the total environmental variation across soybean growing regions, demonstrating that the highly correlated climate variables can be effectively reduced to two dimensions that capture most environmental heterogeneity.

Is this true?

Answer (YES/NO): NO